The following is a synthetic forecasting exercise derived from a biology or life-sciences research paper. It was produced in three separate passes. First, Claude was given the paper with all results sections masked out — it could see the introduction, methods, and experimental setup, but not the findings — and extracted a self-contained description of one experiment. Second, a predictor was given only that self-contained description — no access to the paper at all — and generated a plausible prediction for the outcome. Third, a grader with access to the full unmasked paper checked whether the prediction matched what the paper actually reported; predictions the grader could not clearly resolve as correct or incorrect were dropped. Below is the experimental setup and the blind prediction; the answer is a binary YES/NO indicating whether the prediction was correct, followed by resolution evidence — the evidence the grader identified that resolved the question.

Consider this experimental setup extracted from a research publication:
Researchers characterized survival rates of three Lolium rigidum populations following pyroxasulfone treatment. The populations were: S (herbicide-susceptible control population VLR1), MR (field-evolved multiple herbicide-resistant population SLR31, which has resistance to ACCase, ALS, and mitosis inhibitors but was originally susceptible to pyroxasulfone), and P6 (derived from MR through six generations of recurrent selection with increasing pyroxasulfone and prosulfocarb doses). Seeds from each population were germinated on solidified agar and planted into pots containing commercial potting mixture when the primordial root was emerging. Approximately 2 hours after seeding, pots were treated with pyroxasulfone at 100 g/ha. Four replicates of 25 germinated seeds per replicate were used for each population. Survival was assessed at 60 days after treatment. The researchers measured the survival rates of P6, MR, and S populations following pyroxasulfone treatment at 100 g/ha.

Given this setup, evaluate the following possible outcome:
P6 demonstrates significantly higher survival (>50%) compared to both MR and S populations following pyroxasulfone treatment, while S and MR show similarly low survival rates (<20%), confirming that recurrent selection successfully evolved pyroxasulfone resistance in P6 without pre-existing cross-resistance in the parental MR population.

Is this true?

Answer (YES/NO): YES